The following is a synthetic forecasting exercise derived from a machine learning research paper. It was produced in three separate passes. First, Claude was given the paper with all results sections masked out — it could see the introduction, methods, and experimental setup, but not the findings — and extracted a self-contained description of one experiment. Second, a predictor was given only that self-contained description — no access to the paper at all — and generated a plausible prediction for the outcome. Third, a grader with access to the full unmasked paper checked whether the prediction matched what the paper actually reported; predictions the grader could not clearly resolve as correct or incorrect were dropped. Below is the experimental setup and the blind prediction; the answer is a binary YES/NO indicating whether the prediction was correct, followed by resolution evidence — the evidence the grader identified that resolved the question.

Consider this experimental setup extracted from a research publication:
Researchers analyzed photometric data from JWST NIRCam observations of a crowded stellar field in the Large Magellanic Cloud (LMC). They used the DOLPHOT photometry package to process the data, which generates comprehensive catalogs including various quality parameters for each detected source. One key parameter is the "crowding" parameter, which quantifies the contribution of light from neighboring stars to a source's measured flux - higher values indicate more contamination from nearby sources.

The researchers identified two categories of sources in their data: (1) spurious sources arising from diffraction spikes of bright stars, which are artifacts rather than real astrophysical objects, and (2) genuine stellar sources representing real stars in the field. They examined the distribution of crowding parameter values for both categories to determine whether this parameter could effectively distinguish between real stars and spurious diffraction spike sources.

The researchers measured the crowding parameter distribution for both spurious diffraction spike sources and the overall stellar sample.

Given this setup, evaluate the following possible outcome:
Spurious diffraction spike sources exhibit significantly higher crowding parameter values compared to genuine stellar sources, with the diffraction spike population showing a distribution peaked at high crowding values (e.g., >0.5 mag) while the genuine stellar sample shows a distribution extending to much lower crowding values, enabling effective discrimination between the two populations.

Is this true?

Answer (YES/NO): NO